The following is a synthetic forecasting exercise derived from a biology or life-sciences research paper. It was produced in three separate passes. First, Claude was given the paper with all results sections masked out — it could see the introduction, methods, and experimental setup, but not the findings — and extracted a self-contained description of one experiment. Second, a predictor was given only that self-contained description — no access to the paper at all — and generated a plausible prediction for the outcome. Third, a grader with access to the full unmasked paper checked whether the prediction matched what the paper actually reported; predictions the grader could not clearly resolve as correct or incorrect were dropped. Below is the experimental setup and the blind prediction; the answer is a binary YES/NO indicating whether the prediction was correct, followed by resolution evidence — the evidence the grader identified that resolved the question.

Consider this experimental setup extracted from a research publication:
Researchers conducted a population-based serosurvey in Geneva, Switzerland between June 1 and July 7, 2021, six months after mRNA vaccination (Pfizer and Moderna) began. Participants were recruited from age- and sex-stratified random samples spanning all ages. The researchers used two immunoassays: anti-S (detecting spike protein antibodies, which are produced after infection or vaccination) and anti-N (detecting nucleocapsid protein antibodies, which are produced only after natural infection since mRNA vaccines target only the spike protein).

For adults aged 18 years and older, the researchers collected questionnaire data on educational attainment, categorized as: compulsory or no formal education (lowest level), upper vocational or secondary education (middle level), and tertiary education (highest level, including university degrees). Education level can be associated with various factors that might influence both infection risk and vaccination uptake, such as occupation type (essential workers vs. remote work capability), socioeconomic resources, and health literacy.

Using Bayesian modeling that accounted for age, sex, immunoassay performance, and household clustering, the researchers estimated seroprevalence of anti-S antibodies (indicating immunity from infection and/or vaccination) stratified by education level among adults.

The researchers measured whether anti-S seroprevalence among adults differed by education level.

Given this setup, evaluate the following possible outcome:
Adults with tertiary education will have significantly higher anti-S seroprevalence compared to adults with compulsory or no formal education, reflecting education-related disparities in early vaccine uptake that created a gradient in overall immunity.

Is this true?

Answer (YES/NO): YES